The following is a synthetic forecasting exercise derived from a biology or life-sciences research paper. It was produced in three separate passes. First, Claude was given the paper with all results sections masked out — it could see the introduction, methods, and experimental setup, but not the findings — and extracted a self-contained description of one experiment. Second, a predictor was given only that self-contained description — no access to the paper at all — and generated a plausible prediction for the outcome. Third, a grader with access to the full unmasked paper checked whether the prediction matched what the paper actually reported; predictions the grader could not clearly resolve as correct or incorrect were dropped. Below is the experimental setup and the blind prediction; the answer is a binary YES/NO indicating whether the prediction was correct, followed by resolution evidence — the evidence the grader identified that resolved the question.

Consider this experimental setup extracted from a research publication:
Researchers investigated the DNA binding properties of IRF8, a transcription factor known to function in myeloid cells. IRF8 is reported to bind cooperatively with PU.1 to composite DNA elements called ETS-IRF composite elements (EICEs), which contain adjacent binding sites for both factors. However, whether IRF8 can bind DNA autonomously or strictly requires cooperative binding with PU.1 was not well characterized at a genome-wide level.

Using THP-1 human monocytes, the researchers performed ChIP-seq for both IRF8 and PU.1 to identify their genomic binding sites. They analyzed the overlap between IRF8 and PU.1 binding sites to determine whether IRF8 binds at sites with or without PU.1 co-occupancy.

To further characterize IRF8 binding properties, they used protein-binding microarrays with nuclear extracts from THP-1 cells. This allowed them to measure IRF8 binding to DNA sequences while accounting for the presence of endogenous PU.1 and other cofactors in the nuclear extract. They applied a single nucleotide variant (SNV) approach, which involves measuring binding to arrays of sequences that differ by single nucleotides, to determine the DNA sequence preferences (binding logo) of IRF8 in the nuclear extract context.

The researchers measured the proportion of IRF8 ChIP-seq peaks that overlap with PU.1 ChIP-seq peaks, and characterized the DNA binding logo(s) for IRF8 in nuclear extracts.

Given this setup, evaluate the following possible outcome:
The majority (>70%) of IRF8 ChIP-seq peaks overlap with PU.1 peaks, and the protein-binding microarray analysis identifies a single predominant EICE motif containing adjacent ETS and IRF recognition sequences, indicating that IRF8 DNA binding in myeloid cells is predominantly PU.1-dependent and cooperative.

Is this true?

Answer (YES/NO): YES